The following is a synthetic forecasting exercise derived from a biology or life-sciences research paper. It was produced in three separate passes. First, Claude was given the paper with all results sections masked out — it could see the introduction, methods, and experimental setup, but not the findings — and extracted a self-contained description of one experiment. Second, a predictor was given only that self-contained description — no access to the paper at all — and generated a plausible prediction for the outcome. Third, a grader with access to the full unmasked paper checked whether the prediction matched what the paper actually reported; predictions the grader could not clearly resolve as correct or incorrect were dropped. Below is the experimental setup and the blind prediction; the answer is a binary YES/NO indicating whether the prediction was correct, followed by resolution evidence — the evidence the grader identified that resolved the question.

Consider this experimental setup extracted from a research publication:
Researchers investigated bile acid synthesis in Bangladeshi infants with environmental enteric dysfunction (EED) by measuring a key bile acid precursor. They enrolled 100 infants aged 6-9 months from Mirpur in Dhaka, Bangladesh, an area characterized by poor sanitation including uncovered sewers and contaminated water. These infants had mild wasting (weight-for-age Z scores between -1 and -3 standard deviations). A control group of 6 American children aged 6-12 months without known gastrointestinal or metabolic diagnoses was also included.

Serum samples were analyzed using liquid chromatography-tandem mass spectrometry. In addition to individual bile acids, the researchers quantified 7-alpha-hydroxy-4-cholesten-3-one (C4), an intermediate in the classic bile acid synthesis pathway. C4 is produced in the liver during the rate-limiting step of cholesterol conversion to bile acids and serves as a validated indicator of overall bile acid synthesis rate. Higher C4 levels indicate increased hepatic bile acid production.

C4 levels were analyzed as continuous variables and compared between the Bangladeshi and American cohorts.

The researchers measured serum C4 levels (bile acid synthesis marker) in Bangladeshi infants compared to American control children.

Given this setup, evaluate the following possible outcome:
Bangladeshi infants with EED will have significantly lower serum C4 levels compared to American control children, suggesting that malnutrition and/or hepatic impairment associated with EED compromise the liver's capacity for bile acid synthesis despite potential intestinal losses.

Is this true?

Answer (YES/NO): NO